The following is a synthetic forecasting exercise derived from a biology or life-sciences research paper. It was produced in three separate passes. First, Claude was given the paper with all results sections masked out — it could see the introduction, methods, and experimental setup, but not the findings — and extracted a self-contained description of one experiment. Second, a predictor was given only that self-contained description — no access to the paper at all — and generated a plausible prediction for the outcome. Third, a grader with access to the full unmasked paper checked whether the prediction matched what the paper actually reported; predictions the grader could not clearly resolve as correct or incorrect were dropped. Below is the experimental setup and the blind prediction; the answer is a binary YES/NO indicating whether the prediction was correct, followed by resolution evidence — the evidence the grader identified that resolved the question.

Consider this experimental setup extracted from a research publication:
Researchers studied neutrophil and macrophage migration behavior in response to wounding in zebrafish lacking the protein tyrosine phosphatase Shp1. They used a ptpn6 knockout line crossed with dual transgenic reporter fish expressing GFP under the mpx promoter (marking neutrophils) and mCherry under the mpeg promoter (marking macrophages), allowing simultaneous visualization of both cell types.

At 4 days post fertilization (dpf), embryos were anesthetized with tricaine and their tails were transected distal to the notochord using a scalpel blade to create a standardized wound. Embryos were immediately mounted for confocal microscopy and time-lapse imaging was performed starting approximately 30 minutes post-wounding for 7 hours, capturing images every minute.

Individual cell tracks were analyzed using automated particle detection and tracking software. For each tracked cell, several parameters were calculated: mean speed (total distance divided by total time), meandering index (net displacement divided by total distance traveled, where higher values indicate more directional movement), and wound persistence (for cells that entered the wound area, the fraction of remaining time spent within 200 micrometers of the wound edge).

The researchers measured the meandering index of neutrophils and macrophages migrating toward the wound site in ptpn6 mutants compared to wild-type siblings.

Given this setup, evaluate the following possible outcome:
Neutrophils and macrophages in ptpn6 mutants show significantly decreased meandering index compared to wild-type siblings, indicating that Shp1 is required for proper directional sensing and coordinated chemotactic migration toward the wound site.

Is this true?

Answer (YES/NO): YES